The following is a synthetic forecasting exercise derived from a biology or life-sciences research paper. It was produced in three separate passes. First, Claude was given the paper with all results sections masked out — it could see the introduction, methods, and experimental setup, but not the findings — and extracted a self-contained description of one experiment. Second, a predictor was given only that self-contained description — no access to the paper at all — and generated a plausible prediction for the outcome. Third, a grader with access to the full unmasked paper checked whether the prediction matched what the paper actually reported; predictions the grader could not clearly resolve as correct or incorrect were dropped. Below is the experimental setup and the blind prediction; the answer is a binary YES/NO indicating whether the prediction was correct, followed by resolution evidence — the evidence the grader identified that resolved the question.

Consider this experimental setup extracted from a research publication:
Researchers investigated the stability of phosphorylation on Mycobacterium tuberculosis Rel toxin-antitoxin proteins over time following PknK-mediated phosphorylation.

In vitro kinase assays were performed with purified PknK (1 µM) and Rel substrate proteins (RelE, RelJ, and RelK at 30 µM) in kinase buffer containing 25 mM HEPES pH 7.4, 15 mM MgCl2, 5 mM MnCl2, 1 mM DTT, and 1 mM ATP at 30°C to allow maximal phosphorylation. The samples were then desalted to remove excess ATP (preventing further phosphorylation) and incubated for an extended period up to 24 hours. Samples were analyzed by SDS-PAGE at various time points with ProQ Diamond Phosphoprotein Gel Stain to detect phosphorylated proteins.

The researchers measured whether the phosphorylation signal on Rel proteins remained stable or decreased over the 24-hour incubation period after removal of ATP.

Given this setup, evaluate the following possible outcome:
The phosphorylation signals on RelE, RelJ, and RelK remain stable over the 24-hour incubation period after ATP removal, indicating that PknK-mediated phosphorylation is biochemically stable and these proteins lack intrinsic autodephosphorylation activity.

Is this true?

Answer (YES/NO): YES